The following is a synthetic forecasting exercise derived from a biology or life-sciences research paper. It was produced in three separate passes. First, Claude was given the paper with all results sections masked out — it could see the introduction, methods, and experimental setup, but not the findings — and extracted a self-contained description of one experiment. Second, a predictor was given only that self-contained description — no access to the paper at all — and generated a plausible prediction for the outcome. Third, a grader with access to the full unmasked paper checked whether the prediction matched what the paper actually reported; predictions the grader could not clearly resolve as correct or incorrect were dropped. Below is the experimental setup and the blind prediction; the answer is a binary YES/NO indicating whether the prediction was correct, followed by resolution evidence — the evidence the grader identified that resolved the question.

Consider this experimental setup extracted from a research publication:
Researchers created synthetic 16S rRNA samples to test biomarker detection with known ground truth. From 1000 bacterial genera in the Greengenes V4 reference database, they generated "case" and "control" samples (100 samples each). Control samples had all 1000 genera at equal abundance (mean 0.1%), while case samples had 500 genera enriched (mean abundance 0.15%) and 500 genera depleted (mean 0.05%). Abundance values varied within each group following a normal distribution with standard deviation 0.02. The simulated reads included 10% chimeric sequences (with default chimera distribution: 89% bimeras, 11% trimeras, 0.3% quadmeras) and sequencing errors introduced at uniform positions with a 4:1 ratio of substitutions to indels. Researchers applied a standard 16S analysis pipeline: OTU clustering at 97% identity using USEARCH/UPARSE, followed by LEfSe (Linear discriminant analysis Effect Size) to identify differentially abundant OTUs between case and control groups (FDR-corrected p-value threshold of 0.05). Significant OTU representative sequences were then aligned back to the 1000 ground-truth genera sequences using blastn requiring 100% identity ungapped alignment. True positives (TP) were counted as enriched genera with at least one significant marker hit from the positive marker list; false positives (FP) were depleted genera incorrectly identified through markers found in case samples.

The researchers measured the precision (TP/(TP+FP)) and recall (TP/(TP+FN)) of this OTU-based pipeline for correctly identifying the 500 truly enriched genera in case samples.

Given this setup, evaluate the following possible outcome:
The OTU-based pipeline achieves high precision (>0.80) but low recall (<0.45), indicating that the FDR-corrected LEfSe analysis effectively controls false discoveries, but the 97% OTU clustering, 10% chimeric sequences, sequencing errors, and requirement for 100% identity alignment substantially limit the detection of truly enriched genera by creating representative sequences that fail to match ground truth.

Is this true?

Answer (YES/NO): NO